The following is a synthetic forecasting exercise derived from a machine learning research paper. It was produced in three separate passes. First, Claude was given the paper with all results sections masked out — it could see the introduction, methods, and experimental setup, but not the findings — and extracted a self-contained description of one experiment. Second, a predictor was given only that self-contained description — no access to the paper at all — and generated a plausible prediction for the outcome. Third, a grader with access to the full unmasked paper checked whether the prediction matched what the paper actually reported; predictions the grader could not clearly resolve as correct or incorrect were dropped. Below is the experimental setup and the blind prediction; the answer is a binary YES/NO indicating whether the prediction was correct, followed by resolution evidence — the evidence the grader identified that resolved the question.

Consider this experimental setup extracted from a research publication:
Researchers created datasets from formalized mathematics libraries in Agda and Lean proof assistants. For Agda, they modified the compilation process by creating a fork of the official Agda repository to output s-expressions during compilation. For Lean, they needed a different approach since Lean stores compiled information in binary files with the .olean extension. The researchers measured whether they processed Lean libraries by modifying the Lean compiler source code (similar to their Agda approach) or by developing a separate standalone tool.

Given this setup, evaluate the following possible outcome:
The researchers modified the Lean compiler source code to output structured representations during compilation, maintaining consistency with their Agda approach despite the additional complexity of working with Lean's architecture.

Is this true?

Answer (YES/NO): NO